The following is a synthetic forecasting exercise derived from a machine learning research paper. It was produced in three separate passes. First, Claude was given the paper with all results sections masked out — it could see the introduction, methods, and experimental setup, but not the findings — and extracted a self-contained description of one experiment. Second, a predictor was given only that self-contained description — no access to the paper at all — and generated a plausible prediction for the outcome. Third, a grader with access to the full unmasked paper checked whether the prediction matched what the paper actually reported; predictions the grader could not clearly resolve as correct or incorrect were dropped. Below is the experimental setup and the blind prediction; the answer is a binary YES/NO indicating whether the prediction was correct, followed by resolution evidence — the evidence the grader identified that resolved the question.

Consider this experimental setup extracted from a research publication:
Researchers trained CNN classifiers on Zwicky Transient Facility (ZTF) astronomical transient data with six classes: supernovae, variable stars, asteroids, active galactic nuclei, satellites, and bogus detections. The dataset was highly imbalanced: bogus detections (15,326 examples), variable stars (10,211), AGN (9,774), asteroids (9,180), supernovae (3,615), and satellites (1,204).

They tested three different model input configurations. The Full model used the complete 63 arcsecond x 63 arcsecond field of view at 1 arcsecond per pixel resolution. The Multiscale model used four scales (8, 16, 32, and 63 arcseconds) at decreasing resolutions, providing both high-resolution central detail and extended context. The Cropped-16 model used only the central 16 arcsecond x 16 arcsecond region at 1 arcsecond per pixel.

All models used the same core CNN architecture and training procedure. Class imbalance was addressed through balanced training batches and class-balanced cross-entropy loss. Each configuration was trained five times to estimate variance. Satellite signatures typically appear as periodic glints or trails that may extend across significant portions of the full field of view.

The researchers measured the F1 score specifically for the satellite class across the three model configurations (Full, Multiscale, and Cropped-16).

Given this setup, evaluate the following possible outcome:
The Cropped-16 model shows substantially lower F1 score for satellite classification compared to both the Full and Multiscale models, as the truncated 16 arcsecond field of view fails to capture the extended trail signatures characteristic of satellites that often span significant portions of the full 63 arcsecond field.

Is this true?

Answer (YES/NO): YES